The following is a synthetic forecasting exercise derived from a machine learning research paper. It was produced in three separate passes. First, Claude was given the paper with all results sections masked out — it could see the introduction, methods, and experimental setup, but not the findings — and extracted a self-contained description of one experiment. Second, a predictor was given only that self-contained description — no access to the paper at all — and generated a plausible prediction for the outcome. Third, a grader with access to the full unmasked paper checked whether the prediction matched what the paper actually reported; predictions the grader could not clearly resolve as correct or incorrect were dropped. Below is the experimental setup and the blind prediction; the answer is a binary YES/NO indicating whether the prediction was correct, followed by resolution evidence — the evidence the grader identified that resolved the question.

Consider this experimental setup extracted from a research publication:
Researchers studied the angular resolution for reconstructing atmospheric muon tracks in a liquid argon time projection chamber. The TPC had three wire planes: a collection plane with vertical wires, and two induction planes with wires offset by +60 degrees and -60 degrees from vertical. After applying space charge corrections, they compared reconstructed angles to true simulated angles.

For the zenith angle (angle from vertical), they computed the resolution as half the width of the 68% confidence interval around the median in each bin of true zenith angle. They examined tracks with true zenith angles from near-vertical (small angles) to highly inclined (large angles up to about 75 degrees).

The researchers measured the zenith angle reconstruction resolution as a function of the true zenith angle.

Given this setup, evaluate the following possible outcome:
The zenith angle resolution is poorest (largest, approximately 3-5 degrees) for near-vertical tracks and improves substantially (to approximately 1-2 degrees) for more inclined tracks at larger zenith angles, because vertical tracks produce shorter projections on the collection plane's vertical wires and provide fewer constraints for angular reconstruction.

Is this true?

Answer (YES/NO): NO